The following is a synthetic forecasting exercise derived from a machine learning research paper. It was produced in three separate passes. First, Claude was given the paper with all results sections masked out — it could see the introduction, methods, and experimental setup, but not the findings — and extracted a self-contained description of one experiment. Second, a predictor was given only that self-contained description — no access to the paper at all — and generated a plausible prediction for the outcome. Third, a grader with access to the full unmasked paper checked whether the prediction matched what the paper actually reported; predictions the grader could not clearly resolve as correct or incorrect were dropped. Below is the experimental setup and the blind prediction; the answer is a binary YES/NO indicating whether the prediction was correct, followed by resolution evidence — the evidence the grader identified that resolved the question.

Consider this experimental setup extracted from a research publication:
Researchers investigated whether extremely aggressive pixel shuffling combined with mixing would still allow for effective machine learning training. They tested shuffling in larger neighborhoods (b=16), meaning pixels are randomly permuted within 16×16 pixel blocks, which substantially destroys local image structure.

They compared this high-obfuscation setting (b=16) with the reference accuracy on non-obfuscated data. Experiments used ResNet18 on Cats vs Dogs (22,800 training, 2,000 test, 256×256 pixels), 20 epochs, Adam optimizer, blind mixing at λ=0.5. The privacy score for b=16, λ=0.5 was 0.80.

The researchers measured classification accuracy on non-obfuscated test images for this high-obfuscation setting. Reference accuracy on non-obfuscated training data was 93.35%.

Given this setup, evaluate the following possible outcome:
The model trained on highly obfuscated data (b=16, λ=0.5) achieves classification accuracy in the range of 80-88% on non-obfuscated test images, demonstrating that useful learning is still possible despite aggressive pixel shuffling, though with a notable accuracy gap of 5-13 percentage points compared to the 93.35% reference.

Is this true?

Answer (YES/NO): NO